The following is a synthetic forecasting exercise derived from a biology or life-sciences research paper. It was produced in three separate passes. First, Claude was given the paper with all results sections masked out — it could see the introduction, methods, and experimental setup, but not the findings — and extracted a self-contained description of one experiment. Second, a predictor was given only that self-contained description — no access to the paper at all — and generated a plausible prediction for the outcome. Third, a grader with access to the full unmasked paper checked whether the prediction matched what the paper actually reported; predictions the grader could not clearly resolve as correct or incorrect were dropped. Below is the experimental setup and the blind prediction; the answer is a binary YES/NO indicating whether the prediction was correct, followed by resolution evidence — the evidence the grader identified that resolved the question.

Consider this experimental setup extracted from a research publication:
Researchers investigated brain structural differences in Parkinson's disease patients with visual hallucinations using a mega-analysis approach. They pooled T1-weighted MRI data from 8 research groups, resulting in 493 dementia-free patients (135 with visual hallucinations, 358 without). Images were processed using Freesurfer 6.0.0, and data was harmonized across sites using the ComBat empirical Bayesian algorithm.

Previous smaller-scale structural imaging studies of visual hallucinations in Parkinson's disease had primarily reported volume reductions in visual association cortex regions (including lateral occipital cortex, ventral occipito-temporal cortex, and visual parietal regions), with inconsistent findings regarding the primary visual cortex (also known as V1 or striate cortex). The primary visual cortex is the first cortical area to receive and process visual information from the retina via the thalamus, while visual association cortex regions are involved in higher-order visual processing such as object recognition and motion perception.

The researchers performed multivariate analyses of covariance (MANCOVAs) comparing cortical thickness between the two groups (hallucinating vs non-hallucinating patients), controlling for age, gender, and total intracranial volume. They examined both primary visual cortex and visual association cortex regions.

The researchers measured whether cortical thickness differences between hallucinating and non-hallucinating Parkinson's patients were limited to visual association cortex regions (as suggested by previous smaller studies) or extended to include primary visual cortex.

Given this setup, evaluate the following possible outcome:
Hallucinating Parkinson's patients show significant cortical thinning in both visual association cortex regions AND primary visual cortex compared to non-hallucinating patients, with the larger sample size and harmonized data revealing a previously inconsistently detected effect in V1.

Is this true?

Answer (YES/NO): YES